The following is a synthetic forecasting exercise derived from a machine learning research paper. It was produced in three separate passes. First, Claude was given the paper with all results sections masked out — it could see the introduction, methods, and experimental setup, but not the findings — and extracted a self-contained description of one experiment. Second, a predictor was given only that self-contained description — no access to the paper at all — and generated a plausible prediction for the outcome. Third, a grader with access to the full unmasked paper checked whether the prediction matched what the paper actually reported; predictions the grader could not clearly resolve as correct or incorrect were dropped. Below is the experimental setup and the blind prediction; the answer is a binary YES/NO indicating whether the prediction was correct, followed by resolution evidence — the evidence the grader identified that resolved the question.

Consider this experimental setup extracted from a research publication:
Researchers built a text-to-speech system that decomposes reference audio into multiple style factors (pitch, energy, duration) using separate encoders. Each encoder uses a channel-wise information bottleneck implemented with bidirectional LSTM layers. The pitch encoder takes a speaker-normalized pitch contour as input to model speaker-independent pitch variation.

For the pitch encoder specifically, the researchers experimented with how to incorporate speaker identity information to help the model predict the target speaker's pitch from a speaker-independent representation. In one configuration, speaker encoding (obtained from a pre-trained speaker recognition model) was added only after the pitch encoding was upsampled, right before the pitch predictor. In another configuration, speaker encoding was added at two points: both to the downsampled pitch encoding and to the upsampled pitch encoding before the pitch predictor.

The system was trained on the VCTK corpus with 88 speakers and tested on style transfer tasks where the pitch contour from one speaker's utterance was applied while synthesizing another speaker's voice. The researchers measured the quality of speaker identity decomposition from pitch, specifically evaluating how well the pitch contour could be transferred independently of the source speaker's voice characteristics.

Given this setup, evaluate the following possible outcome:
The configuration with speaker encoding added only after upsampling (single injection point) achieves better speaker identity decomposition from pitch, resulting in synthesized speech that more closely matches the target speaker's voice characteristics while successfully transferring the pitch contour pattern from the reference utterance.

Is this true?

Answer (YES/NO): NO